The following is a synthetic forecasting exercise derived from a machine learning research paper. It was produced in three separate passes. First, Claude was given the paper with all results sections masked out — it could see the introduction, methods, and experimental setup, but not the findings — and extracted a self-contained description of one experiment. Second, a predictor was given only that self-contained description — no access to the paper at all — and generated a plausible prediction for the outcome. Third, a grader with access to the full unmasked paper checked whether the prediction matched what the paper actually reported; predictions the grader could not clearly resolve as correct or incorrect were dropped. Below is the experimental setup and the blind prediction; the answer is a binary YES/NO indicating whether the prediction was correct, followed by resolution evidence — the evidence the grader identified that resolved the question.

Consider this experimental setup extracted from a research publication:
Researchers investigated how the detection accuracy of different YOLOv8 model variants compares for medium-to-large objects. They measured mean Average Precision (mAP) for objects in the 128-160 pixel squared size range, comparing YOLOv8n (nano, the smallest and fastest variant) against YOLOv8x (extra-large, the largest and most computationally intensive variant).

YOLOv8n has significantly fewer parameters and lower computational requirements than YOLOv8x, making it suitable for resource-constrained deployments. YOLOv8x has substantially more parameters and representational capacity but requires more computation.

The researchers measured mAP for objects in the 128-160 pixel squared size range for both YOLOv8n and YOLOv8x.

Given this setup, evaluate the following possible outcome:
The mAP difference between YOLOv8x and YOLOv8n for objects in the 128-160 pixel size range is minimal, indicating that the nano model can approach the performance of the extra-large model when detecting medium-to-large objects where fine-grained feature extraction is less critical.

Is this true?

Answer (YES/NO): NO